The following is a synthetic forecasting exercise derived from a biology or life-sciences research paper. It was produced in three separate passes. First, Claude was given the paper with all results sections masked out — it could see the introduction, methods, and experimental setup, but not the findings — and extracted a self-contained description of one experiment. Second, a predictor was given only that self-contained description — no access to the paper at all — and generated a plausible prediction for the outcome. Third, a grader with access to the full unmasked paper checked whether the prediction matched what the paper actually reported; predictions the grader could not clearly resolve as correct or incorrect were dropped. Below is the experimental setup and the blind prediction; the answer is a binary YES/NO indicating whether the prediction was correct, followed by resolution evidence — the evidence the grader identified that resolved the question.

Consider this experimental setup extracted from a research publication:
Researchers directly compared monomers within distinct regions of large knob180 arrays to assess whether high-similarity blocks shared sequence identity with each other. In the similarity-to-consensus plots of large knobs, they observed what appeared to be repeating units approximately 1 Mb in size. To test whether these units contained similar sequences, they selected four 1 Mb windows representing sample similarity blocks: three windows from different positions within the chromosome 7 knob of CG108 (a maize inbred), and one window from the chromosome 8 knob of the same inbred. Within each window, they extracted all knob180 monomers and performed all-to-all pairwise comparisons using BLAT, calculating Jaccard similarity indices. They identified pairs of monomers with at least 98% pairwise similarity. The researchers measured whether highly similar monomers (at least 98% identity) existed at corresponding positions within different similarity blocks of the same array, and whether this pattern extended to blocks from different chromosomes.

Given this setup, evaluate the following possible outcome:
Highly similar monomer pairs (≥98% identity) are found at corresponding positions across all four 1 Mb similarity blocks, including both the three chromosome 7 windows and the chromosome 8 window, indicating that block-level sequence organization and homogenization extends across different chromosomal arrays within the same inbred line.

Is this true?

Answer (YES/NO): YES